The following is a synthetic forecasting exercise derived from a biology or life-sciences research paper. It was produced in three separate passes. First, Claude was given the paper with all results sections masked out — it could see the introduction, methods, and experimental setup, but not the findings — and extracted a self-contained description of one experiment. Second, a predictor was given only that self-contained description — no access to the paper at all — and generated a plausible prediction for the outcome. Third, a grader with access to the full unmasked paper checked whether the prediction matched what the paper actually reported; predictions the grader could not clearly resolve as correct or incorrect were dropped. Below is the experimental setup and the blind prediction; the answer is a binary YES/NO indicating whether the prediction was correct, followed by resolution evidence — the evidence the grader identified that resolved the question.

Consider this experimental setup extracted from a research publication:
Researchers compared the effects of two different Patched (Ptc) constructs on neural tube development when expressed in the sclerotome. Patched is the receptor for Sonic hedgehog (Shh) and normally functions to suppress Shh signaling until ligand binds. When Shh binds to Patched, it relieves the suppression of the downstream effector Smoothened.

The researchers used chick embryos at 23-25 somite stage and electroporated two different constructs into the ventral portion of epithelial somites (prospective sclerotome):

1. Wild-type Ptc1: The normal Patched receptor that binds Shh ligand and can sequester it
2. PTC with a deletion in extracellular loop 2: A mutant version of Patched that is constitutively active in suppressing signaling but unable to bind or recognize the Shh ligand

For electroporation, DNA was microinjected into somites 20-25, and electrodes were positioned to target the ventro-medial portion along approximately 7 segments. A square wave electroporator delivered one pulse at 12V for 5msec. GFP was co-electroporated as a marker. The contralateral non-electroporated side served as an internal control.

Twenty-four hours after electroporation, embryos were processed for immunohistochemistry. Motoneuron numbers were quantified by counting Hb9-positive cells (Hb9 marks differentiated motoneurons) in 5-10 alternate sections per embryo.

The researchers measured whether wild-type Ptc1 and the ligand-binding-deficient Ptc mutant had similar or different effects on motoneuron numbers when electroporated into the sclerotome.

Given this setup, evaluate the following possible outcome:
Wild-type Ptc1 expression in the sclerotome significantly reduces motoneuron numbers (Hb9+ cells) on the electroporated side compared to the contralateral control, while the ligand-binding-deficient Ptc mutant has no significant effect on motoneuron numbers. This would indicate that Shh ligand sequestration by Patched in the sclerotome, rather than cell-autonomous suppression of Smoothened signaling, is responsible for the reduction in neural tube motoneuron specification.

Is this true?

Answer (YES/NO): YES